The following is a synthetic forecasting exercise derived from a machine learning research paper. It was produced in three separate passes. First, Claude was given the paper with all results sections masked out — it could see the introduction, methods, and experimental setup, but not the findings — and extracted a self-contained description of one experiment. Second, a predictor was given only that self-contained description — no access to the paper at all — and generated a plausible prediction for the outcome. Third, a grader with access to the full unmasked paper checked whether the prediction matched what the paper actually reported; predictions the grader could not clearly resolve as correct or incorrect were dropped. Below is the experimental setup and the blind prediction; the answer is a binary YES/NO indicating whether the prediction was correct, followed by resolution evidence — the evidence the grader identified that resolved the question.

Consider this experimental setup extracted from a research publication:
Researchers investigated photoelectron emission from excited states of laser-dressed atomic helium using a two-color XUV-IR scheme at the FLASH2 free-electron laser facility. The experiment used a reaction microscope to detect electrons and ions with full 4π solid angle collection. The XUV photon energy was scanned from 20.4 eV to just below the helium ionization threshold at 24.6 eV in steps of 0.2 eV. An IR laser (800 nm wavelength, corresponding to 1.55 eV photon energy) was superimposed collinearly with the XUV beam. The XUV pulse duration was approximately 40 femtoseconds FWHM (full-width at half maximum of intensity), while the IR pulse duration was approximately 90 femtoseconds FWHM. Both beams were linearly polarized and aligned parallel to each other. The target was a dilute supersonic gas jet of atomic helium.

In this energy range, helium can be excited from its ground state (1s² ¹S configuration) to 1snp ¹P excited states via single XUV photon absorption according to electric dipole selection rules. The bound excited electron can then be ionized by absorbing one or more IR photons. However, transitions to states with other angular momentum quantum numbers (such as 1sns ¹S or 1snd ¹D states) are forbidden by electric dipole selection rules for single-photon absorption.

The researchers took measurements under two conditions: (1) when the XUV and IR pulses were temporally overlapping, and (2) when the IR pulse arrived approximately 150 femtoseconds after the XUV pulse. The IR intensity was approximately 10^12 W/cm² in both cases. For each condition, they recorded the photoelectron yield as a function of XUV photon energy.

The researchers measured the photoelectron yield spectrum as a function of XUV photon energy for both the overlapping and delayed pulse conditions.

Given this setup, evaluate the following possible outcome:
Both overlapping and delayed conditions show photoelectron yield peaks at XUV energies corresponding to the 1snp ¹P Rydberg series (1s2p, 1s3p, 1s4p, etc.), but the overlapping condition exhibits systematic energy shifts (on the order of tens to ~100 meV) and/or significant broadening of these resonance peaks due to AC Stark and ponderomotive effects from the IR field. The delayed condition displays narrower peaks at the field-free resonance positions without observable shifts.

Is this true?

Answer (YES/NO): NO